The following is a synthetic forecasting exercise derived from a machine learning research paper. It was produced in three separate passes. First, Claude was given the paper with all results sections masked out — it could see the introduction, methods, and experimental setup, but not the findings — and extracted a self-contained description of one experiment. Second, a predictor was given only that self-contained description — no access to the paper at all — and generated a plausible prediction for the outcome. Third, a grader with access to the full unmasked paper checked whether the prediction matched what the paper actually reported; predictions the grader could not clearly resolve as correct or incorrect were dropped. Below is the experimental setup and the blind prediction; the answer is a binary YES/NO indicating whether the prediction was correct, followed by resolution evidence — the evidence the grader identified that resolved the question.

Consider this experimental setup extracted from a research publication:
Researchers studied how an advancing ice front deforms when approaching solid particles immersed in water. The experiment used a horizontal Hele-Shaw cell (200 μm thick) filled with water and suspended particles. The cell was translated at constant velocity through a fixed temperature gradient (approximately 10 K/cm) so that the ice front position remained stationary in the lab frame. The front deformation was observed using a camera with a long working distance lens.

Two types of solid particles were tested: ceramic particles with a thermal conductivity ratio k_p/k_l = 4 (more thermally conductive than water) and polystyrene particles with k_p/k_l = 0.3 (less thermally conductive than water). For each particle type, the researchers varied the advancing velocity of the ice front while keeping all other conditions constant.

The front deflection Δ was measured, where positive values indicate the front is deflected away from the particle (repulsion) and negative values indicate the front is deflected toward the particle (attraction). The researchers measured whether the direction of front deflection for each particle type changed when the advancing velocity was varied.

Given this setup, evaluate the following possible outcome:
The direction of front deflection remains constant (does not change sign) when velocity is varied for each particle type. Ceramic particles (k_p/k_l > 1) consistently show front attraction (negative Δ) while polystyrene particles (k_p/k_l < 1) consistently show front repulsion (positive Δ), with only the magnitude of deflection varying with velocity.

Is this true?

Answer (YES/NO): NO